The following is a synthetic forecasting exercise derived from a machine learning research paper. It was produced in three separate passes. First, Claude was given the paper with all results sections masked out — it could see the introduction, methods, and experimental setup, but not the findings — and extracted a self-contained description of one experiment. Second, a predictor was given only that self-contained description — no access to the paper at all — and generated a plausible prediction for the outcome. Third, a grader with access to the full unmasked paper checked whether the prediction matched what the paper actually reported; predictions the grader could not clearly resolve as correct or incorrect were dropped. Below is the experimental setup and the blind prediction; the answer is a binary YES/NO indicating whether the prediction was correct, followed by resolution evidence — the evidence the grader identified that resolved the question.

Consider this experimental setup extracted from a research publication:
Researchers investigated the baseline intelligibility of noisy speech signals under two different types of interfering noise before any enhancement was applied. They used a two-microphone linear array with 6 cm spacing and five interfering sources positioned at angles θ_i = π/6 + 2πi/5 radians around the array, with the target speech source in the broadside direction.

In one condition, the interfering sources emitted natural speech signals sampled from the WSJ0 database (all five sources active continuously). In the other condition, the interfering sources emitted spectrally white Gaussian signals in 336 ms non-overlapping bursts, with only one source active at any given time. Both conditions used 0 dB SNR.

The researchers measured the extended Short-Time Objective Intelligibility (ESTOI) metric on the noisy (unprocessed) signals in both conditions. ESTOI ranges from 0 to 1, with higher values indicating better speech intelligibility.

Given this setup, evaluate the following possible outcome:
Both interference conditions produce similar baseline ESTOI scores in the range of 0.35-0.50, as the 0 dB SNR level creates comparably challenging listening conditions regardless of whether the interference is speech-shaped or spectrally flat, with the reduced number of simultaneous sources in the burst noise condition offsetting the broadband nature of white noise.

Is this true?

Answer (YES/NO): NO